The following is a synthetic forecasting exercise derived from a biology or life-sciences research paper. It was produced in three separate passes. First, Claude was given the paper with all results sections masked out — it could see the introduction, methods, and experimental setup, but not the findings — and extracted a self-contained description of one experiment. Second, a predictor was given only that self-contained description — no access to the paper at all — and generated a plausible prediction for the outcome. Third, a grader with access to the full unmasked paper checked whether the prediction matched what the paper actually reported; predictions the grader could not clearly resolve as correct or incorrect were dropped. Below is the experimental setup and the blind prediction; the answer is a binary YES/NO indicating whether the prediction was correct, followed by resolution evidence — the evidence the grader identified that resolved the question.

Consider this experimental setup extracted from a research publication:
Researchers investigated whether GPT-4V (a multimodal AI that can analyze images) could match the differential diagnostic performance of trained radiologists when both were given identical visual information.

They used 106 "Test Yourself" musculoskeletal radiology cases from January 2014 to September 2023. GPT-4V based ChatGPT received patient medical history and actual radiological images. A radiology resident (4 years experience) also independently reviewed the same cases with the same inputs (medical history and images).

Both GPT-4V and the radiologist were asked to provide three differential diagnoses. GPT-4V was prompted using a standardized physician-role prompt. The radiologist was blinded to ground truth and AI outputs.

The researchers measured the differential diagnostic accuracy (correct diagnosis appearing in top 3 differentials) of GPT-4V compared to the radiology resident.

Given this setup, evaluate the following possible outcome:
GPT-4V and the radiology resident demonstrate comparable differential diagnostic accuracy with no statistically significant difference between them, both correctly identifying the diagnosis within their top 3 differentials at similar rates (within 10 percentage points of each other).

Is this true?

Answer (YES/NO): NO